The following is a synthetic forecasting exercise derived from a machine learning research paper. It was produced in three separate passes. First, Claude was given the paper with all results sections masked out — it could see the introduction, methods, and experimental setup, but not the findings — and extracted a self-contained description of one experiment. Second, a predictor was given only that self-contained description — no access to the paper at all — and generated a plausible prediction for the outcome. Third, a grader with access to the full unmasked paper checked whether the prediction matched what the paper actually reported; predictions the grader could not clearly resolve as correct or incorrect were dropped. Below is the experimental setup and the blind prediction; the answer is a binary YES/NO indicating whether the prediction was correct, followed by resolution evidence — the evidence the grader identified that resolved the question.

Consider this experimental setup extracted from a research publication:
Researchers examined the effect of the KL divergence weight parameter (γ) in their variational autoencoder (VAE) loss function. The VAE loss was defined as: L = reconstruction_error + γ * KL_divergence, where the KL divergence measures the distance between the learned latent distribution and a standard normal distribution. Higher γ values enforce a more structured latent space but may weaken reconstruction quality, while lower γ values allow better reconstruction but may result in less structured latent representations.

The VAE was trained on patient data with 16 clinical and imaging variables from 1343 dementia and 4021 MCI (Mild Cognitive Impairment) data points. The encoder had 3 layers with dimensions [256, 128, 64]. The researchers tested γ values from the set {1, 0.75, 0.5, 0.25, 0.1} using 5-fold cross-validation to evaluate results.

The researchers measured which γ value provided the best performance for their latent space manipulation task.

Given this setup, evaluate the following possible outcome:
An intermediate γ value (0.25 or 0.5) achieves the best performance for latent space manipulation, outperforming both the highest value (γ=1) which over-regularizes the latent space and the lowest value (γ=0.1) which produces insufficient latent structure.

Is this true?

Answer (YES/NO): NO